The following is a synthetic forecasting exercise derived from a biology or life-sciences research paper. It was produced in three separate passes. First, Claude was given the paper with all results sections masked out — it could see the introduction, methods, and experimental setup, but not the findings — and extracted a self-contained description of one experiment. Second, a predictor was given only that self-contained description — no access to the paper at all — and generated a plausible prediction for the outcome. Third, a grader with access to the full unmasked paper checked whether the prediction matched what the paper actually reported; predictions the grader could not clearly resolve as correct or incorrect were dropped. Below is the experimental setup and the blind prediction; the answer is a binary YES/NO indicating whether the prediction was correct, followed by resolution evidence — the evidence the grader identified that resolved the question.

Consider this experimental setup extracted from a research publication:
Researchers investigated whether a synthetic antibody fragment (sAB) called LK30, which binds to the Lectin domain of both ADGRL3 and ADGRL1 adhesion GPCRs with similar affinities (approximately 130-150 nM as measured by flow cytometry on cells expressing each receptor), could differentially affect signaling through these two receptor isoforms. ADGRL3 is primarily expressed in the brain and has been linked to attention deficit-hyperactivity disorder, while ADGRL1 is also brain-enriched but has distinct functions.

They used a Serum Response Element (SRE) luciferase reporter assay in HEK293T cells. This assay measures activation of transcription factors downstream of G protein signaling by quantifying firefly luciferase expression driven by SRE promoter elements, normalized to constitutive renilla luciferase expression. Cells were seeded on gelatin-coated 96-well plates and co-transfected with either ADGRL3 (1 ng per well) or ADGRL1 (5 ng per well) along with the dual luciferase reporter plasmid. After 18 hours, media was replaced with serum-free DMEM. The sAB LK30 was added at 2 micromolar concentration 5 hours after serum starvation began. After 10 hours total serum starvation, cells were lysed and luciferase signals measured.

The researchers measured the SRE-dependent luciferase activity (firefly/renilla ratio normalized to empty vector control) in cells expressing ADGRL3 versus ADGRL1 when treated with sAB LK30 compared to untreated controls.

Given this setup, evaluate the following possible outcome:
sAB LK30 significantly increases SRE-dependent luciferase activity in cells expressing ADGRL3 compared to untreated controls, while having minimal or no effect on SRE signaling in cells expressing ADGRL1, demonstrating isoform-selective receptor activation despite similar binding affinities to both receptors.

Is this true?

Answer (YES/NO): YES